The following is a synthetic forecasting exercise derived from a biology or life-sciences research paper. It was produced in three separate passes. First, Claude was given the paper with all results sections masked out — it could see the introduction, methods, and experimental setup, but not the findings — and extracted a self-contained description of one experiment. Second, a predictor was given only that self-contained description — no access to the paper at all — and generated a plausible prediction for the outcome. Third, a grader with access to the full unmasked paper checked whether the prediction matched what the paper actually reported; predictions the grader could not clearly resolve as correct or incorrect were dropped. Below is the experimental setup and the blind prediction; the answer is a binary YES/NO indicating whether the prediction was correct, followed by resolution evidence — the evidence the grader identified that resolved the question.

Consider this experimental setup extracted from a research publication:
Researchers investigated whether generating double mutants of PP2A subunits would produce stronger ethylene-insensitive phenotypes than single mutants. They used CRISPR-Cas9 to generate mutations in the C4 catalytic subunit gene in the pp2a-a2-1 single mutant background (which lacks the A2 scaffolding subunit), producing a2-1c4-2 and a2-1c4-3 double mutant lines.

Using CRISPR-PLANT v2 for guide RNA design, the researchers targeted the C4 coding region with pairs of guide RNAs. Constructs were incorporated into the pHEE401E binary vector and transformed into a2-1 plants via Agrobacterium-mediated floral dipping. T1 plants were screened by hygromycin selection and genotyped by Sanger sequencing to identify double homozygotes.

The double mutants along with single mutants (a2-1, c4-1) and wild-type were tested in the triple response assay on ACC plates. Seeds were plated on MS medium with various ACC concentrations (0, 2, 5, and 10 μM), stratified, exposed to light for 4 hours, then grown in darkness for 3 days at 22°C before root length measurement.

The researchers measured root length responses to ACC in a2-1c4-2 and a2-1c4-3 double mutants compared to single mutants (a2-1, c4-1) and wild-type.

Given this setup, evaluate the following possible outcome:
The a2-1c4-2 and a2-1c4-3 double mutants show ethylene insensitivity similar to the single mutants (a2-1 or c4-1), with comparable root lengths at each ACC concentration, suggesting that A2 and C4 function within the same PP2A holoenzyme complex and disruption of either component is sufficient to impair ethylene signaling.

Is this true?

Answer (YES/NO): NO